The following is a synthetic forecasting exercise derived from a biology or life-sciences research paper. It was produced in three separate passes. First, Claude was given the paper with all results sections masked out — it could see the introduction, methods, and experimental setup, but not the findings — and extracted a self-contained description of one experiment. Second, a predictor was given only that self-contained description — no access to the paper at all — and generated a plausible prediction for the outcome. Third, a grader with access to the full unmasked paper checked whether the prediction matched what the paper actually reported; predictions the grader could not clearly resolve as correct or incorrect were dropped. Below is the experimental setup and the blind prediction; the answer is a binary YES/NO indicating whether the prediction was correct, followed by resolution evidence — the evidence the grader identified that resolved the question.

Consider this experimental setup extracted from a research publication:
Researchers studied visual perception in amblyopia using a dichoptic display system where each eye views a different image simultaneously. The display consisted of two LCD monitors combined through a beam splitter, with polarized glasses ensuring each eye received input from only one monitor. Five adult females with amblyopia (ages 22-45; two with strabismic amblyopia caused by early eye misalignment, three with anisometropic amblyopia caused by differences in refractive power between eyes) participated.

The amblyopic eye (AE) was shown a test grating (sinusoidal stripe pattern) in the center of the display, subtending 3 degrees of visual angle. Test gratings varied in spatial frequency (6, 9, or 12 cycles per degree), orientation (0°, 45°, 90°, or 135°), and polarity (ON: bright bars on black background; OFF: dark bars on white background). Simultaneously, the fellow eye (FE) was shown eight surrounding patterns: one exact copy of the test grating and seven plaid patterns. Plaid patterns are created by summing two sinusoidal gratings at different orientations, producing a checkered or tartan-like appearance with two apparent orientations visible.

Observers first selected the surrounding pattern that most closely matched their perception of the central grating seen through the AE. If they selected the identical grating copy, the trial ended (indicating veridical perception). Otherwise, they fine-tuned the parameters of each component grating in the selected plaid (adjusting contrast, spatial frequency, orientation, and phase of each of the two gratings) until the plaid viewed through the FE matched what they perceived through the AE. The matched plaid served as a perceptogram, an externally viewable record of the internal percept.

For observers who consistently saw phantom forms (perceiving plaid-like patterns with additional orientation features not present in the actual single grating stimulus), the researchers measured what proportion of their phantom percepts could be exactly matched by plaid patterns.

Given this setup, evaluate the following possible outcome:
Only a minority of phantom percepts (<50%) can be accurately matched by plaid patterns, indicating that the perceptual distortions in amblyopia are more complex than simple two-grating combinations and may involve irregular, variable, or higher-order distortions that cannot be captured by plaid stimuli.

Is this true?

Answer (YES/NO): NO